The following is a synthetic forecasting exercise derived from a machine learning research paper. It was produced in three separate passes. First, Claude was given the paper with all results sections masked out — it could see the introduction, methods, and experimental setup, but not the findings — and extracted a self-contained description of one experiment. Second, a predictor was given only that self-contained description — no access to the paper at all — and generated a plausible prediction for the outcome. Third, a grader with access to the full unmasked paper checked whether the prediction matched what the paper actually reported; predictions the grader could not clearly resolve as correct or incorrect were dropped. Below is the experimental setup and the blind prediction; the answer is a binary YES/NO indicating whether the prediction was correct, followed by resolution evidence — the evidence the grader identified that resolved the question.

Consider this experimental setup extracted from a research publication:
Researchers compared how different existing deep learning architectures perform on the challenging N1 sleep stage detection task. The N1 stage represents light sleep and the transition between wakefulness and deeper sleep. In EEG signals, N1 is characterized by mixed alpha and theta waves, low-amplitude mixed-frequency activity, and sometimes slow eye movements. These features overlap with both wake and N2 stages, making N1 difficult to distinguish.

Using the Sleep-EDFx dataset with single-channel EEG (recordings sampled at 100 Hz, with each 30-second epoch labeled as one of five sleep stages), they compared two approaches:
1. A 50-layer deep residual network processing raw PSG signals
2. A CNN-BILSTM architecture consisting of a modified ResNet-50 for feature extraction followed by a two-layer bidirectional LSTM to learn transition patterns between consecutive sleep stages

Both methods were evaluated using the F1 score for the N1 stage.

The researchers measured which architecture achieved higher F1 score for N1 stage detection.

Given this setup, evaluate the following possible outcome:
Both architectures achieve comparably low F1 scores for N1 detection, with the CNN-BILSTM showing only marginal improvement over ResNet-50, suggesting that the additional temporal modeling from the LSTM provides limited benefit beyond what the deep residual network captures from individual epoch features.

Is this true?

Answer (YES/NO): NO